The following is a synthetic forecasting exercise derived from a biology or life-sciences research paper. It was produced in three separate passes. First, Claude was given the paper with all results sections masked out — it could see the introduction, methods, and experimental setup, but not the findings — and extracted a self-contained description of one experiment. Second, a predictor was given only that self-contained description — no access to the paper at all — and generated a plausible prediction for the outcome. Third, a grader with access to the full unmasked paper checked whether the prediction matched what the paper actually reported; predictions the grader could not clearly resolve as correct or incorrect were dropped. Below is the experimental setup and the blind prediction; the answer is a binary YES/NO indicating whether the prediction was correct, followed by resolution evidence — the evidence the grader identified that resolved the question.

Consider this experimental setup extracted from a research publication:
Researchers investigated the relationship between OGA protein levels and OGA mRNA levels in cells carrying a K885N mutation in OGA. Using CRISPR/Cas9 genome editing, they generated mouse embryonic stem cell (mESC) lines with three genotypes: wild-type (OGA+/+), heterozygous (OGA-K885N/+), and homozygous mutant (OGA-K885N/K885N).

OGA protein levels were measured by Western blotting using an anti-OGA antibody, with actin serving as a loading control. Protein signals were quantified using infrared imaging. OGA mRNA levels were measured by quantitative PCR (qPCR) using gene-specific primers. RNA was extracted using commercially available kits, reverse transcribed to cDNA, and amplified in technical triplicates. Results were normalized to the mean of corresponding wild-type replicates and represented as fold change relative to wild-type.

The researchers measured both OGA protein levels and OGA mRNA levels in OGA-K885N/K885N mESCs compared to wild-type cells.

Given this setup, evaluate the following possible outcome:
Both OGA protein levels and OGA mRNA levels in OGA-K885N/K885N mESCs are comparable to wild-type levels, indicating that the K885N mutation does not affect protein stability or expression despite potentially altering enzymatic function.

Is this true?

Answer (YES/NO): NO